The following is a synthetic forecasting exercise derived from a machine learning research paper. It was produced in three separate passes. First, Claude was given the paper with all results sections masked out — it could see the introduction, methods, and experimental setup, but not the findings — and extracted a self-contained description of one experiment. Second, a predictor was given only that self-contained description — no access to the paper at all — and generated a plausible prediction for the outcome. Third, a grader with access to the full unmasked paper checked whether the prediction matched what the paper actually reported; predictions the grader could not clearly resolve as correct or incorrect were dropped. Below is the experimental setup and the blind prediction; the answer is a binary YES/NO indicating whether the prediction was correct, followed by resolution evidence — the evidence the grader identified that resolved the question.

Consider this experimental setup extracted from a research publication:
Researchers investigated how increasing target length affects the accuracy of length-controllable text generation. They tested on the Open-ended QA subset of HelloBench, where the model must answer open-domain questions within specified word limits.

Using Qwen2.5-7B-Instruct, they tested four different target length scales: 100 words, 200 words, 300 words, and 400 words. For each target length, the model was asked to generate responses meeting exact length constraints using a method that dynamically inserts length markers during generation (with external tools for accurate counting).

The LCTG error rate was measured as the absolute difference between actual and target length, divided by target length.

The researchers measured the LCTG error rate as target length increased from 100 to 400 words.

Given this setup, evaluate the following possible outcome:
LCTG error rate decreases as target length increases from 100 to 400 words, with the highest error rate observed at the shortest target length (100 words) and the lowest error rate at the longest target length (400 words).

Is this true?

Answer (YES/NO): NO